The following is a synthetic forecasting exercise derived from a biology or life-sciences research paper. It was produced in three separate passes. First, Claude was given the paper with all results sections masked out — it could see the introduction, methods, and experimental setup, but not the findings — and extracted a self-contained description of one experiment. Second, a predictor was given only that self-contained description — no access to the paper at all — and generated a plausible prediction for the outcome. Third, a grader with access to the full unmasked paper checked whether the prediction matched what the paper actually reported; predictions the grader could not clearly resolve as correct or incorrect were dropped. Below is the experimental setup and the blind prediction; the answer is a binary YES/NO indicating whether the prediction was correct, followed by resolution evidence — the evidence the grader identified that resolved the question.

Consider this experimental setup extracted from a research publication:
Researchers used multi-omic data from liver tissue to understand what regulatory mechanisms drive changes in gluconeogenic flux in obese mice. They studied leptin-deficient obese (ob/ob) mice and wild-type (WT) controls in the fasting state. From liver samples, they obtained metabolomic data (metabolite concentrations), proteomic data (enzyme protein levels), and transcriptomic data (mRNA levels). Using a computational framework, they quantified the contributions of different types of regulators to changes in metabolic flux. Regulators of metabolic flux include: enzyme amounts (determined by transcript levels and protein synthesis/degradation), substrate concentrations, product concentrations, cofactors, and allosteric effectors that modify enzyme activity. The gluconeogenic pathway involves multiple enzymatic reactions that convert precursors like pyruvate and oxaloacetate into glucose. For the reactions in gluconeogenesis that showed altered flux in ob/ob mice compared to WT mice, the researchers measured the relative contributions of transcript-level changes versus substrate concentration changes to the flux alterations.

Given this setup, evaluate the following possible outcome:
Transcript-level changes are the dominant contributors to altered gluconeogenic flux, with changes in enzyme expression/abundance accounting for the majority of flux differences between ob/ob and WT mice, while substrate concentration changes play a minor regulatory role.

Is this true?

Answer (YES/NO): YES